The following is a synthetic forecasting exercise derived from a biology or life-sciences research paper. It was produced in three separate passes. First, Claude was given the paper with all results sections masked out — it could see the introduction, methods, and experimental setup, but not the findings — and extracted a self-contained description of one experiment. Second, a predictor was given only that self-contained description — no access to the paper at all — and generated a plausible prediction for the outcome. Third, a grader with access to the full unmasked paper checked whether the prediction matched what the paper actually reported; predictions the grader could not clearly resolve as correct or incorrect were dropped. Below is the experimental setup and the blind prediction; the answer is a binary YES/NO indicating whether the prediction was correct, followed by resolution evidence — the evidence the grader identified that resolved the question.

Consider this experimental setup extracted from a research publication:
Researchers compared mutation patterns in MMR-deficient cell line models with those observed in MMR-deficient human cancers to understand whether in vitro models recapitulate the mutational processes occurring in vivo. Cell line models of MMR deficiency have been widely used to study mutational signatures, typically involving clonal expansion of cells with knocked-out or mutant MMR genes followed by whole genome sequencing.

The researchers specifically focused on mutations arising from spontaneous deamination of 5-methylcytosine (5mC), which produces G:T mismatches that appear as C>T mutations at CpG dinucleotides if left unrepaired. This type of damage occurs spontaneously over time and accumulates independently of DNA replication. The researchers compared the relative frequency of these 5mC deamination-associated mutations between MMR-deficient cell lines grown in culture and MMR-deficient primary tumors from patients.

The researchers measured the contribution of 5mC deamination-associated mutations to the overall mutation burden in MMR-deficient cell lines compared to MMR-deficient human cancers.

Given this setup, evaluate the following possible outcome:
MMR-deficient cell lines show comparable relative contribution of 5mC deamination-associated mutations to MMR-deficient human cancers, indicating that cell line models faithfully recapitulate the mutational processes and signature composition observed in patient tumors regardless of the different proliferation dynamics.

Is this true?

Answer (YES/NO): NO